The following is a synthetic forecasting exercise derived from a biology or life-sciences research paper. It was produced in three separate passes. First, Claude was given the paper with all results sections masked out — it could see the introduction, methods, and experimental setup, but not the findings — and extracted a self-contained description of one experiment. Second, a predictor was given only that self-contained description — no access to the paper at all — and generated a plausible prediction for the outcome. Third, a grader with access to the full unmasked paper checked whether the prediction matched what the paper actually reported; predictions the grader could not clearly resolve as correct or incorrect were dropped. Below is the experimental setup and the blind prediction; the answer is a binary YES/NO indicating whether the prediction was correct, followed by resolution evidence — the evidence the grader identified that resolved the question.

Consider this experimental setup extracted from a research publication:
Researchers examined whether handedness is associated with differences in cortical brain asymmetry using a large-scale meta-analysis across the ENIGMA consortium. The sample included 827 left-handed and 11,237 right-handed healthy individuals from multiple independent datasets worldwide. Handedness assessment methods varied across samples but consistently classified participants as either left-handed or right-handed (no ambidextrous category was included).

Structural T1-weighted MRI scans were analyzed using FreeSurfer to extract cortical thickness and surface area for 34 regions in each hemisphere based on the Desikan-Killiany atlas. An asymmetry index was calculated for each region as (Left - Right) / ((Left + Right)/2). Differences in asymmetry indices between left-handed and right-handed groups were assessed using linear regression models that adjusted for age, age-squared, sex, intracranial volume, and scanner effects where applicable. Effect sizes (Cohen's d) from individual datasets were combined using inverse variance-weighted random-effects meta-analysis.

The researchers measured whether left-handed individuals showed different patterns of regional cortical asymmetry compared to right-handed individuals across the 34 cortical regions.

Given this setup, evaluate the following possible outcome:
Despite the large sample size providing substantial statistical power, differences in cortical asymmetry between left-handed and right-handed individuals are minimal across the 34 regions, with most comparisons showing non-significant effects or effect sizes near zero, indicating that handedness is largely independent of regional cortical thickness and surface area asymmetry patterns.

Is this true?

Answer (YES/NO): YES